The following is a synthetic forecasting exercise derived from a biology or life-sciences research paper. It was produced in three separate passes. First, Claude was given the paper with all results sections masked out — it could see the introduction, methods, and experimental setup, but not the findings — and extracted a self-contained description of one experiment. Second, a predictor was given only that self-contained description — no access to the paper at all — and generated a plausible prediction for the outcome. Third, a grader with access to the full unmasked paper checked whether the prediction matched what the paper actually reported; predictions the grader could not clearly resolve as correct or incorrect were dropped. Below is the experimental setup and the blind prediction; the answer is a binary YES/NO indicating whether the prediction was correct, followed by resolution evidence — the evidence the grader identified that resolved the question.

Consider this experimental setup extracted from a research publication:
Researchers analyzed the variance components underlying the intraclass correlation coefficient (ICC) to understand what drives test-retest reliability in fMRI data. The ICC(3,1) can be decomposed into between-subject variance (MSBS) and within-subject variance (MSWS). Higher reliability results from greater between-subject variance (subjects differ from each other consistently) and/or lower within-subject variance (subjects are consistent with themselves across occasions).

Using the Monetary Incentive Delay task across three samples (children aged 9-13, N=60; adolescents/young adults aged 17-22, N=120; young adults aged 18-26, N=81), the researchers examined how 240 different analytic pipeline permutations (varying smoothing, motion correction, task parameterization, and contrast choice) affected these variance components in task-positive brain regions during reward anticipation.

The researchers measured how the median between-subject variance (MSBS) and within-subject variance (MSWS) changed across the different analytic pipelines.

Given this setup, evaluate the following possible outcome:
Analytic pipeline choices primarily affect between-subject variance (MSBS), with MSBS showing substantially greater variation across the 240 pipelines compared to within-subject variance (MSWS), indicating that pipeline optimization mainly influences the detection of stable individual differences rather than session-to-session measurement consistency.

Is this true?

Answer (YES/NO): NO